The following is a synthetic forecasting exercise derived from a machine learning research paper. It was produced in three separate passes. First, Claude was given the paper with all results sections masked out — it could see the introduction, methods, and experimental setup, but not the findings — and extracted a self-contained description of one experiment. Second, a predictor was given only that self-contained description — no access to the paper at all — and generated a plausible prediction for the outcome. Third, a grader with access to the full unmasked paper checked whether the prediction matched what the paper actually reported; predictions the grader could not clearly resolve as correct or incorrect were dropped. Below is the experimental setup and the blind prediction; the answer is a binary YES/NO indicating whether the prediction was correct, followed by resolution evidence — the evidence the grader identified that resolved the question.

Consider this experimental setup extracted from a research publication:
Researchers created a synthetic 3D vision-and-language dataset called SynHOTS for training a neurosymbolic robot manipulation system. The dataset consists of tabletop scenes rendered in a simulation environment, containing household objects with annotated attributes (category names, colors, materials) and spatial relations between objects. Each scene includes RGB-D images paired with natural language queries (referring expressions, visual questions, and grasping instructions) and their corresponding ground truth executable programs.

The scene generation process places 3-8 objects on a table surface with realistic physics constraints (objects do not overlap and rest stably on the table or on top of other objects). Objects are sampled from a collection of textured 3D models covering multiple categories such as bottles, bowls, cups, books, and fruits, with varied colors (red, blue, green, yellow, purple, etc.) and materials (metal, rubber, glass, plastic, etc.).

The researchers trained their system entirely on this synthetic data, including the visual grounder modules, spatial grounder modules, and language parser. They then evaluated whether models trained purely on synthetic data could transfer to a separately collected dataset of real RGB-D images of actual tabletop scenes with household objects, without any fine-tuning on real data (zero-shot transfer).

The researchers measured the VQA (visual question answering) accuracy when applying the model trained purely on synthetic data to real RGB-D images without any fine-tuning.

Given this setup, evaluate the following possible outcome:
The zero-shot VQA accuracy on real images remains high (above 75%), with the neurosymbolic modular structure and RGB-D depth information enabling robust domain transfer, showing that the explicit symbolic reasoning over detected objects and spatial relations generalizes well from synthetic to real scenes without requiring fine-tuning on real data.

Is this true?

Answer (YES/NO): NO